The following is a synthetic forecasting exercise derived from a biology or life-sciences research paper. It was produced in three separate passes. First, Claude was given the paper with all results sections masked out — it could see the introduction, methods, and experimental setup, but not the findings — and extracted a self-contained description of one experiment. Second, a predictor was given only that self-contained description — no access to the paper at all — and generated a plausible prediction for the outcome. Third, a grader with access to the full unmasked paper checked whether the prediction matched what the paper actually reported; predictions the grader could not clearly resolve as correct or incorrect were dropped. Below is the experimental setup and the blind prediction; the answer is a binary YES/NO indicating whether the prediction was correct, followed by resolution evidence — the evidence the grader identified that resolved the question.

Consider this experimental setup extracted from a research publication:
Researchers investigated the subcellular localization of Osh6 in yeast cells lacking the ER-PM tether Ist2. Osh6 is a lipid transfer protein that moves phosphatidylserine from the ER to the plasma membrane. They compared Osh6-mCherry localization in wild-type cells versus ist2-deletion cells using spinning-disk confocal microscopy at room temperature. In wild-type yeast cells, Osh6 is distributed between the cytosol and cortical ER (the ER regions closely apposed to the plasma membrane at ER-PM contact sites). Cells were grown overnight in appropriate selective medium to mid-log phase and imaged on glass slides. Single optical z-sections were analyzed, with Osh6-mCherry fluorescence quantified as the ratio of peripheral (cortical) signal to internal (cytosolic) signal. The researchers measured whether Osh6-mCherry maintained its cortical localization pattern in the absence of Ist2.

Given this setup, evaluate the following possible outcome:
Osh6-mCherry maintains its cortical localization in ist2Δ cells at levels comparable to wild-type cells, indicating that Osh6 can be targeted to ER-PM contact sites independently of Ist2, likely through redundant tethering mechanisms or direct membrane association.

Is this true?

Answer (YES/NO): NO